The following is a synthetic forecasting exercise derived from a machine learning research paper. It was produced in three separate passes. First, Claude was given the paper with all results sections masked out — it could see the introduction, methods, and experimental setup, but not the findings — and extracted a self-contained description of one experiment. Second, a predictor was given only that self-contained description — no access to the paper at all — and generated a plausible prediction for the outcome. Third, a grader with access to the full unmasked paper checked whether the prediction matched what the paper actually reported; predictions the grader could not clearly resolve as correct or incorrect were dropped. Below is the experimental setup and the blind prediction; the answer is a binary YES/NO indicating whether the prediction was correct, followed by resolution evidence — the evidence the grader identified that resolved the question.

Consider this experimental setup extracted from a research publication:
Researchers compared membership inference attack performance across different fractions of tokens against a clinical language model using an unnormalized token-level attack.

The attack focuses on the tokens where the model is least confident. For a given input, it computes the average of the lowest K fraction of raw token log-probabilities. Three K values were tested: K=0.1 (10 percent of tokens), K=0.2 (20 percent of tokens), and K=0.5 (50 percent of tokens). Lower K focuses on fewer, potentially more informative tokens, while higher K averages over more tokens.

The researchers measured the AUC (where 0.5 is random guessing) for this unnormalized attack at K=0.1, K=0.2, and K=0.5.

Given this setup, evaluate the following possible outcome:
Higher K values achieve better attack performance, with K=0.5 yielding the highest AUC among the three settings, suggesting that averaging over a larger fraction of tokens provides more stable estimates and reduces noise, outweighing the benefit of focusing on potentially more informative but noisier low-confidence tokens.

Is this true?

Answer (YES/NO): NO